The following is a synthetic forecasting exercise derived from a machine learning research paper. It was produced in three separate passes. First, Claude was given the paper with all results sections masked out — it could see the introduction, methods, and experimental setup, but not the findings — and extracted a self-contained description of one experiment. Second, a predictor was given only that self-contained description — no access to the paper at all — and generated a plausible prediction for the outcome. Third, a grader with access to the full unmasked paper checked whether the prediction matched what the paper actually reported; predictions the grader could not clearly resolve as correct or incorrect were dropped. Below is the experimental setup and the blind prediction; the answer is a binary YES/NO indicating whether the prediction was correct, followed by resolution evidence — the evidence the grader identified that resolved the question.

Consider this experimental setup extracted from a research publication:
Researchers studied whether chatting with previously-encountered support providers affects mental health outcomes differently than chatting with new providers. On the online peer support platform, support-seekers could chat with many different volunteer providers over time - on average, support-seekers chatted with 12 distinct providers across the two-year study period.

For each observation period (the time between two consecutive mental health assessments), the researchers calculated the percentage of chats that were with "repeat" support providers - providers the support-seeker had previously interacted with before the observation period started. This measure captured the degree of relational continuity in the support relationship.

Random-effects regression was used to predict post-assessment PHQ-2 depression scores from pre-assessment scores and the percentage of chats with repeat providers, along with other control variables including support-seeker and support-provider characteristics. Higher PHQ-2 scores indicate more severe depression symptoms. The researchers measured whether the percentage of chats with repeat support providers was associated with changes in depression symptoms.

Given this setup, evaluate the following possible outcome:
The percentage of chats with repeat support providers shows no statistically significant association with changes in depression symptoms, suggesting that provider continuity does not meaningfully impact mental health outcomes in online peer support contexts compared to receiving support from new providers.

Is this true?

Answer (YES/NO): YES